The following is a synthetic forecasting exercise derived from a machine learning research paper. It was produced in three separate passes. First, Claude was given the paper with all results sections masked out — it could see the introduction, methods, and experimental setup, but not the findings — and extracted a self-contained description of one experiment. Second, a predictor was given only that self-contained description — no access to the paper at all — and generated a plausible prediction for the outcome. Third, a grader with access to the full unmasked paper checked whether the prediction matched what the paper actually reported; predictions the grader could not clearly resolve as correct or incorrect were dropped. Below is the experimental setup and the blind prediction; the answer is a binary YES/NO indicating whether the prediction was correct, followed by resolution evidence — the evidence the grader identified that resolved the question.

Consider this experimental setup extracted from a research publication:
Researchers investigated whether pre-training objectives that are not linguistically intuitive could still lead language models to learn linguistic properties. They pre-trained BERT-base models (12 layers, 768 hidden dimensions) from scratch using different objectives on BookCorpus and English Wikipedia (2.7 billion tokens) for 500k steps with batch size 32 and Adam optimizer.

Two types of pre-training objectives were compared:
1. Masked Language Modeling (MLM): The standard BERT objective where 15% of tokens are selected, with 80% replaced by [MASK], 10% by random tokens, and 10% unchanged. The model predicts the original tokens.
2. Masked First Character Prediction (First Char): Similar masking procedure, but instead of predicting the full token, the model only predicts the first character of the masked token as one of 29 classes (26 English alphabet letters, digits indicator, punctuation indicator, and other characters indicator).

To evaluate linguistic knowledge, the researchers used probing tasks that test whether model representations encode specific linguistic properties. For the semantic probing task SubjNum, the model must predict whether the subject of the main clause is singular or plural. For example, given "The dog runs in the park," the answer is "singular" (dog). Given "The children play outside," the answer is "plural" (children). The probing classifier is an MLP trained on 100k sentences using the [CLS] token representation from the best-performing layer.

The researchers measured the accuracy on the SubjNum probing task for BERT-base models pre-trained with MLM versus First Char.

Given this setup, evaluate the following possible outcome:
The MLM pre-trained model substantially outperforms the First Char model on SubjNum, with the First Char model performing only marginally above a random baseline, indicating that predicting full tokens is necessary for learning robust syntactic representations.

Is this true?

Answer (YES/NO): NO